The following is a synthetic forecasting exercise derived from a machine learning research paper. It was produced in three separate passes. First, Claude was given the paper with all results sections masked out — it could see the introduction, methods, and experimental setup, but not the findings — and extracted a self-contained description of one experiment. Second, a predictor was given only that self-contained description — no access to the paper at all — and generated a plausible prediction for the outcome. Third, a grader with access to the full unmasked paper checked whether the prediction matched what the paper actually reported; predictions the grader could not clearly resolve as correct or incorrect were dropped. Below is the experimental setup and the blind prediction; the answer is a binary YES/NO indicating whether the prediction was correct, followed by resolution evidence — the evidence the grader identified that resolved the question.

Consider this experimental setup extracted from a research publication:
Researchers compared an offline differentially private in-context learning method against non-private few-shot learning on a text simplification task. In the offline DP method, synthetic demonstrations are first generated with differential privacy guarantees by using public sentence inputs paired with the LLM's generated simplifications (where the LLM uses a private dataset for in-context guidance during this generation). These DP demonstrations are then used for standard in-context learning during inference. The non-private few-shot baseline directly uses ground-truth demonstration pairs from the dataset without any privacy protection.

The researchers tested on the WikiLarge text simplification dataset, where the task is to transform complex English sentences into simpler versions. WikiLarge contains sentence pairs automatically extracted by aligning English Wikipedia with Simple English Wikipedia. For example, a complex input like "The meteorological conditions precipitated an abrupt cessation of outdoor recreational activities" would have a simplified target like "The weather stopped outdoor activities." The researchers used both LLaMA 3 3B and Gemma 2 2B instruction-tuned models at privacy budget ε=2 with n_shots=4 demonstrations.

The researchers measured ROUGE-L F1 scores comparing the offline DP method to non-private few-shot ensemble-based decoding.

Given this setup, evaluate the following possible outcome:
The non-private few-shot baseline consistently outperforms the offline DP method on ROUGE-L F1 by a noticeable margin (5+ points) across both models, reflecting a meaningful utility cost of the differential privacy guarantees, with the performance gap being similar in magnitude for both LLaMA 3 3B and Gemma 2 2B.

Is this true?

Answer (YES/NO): NO